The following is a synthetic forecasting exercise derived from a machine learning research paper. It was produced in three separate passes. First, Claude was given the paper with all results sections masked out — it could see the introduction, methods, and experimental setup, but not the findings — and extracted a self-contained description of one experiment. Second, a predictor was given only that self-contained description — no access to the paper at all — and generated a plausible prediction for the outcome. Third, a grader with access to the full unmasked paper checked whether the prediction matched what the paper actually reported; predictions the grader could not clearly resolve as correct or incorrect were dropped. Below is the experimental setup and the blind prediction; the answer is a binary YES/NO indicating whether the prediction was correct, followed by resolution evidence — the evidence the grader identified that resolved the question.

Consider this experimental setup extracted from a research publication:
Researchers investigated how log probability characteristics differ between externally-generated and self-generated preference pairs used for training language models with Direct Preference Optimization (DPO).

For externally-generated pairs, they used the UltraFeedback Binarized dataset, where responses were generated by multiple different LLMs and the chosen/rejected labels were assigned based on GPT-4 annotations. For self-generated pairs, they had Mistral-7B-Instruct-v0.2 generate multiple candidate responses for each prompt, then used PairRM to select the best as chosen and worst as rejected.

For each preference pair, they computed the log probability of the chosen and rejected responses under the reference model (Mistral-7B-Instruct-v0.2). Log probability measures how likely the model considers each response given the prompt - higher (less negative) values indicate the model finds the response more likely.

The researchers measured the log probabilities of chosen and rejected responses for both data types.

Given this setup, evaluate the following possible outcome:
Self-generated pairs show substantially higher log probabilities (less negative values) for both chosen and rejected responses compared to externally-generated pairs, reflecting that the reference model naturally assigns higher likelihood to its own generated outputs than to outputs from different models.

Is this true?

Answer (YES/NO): YES